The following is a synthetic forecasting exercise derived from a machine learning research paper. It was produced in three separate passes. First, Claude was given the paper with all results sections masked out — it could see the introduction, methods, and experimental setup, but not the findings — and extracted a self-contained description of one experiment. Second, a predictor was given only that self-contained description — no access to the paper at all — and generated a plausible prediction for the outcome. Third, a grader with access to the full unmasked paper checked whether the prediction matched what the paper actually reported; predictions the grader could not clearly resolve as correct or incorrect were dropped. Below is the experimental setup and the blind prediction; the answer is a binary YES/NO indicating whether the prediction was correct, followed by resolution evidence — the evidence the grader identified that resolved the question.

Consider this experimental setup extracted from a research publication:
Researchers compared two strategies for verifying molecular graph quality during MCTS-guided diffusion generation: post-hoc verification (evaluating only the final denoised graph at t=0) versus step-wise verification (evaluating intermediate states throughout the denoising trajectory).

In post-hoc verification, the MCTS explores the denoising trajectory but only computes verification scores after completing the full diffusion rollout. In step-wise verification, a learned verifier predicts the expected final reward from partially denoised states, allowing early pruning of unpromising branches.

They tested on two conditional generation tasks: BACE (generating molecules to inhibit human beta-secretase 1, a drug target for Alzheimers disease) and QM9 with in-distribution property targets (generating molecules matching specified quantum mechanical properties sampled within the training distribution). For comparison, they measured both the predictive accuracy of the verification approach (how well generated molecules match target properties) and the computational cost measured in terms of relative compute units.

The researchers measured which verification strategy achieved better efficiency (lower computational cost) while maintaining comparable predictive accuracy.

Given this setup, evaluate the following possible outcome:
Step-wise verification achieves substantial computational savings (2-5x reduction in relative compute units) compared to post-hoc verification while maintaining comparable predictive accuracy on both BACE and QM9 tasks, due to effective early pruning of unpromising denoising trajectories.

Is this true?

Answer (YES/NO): NO